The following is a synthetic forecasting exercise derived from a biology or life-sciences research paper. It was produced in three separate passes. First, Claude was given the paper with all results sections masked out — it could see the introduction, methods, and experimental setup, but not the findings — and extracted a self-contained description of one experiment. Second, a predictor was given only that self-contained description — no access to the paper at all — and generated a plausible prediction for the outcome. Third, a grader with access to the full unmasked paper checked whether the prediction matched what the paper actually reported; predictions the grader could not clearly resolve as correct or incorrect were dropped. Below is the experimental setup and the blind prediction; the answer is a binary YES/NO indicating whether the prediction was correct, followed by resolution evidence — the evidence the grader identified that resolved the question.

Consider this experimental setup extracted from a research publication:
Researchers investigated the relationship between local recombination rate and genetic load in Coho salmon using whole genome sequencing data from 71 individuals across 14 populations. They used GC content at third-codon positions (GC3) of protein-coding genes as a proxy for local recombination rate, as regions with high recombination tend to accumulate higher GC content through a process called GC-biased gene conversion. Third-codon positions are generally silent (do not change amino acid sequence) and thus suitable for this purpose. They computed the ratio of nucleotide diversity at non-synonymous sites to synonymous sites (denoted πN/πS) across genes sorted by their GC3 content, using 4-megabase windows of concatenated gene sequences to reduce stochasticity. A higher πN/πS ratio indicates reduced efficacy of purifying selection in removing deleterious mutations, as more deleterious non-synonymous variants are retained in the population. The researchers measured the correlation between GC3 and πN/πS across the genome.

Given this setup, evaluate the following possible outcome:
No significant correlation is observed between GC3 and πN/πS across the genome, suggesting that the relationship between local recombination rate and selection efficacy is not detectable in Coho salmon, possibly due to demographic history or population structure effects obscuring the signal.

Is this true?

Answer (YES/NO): NO